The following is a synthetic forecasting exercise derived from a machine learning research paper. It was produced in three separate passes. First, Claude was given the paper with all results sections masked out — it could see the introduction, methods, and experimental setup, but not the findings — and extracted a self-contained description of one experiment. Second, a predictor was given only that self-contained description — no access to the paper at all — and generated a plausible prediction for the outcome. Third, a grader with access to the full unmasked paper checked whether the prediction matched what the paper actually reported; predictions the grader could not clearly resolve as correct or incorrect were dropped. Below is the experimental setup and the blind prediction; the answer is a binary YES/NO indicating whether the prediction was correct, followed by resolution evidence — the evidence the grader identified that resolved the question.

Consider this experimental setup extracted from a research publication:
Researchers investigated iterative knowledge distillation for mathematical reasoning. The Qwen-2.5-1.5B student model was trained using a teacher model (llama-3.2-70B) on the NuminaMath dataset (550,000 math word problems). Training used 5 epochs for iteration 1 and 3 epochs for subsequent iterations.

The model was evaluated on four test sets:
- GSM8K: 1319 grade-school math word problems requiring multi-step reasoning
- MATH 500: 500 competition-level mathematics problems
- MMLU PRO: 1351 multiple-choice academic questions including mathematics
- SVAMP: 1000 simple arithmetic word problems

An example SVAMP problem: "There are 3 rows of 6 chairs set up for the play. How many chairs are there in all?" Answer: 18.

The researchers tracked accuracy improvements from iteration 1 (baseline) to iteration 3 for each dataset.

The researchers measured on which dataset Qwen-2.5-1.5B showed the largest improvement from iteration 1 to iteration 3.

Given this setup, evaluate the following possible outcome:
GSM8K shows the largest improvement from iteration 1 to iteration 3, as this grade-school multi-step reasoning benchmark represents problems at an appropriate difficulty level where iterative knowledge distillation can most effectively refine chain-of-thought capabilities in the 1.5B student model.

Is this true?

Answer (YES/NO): NO